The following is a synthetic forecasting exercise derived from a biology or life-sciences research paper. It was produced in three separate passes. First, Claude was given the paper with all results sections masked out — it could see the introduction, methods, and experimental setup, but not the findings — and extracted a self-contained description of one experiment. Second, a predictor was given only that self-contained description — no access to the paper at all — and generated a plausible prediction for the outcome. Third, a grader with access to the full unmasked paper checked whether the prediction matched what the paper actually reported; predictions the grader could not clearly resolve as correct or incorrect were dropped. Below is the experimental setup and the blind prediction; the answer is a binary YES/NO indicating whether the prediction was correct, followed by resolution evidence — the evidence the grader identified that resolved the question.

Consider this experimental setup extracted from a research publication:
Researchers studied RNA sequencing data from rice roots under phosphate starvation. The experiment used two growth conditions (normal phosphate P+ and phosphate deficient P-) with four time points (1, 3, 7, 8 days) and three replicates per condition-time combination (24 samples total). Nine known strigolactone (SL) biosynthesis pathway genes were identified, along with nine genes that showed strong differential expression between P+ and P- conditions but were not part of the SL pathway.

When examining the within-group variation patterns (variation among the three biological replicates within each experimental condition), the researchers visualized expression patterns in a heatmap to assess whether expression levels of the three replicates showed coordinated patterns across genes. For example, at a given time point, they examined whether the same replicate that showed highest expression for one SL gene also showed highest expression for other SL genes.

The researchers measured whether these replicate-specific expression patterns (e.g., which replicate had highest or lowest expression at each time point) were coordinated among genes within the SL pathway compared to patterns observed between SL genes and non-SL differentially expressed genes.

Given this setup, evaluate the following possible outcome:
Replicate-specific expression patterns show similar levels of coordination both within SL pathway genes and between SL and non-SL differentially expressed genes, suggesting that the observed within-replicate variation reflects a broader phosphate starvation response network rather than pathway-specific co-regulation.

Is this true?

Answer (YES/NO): NO